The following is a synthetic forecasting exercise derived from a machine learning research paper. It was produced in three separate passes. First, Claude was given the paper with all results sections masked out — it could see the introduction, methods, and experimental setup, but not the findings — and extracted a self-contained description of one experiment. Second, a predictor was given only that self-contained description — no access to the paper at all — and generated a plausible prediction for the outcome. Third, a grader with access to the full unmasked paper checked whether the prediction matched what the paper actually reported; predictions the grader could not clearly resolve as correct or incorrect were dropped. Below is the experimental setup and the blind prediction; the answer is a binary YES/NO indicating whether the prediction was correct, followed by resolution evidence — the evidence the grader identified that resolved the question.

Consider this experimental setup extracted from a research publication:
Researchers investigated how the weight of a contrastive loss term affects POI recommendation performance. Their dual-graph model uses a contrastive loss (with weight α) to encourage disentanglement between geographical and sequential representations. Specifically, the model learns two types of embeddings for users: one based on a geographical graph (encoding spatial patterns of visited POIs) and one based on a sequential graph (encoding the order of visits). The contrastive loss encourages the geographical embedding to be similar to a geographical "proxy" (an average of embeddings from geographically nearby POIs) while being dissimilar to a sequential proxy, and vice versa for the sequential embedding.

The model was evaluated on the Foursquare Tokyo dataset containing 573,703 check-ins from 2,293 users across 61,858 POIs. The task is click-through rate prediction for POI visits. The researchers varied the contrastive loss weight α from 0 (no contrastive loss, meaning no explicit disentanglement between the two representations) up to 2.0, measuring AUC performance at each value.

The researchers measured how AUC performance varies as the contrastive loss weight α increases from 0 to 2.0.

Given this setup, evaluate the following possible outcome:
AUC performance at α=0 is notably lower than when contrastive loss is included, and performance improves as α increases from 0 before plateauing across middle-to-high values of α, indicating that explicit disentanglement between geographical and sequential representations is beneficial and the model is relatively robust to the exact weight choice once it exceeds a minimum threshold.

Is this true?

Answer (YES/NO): NO